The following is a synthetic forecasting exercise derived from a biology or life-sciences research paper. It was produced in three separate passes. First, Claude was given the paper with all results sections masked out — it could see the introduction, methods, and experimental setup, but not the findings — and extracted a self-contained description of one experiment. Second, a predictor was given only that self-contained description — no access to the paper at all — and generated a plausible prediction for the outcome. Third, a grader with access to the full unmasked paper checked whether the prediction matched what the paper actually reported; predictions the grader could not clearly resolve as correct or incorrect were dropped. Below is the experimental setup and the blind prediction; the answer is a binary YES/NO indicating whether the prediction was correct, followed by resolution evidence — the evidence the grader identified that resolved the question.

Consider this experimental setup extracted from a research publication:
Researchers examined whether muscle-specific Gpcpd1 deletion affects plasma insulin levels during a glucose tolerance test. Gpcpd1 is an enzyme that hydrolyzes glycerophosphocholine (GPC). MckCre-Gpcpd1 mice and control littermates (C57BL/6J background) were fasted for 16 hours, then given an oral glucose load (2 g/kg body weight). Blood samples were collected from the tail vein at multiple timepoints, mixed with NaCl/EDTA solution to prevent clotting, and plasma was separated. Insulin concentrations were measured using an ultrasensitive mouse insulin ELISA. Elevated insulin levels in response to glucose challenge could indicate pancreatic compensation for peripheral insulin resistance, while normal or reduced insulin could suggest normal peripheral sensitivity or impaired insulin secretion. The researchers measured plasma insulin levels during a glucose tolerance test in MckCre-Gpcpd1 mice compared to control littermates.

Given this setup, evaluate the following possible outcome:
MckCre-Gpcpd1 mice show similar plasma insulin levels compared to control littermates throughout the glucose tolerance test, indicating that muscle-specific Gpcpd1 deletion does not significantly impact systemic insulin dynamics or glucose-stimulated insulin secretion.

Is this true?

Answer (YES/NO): YES